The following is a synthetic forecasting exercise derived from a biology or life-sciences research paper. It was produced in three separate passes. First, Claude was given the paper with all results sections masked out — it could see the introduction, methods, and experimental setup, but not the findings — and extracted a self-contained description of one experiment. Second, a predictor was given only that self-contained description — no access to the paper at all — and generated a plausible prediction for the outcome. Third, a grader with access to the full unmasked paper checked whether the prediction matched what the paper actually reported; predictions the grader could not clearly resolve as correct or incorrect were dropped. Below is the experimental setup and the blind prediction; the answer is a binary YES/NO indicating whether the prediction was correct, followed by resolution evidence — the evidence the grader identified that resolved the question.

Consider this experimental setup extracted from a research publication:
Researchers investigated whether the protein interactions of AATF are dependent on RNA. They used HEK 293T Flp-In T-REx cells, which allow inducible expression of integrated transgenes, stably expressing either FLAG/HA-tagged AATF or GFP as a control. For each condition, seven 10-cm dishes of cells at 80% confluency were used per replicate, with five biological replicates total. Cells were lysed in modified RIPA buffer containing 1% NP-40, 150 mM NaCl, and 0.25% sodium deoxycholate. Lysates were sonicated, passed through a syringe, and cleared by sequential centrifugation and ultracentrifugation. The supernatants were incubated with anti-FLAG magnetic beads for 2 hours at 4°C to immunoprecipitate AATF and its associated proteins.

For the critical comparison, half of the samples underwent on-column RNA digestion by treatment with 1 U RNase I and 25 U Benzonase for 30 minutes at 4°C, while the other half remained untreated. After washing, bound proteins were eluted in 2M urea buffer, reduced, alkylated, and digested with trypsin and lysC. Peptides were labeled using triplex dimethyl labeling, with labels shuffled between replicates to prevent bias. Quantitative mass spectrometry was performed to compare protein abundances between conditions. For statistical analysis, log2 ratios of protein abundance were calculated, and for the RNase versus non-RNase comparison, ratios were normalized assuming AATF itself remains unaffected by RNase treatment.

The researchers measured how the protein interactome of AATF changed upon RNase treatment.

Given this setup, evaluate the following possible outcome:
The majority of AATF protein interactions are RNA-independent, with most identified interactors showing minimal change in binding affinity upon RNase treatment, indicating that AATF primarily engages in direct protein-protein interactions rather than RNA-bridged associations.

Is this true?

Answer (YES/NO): YES